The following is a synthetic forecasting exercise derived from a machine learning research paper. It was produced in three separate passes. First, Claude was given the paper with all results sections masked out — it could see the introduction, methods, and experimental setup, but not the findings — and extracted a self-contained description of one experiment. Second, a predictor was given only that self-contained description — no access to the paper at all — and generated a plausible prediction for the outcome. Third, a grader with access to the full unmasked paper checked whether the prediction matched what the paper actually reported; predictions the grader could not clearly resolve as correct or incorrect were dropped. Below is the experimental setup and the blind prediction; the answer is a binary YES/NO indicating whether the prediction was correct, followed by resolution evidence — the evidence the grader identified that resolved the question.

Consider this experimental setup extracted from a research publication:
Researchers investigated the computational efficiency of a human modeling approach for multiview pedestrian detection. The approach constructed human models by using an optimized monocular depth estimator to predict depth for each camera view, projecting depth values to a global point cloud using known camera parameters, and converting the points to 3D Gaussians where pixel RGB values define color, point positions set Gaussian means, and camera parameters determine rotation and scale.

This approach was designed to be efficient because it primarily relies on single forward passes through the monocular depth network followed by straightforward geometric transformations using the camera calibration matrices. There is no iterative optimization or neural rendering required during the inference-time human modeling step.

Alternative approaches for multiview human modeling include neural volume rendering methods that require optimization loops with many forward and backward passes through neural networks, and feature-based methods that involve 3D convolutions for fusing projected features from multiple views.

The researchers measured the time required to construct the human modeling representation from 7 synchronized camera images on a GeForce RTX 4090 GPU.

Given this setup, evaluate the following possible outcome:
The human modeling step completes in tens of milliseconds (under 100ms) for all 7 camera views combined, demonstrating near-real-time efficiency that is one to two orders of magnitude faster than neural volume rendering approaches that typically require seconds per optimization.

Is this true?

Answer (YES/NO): NO